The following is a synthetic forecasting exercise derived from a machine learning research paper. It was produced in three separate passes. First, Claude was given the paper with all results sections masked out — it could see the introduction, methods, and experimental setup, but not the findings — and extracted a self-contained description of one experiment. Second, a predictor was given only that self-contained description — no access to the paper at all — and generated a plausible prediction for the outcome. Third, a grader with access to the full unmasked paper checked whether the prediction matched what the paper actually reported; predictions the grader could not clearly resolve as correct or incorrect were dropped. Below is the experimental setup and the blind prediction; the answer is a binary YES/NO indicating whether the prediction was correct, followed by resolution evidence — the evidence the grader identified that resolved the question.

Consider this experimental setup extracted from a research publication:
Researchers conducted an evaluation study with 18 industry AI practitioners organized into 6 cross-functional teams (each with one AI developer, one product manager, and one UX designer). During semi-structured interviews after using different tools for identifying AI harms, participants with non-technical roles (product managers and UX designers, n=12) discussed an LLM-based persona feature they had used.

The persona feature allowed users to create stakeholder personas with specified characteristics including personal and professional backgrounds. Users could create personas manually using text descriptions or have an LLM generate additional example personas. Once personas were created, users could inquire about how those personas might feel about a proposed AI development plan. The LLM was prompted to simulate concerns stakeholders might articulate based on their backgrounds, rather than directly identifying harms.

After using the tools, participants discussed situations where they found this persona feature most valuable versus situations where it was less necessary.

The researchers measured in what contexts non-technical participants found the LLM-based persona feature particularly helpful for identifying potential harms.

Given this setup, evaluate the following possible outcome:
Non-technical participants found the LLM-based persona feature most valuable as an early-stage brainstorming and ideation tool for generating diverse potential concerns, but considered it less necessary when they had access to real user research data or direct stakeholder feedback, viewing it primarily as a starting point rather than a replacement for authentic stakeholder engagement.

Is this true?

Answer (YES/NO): NO